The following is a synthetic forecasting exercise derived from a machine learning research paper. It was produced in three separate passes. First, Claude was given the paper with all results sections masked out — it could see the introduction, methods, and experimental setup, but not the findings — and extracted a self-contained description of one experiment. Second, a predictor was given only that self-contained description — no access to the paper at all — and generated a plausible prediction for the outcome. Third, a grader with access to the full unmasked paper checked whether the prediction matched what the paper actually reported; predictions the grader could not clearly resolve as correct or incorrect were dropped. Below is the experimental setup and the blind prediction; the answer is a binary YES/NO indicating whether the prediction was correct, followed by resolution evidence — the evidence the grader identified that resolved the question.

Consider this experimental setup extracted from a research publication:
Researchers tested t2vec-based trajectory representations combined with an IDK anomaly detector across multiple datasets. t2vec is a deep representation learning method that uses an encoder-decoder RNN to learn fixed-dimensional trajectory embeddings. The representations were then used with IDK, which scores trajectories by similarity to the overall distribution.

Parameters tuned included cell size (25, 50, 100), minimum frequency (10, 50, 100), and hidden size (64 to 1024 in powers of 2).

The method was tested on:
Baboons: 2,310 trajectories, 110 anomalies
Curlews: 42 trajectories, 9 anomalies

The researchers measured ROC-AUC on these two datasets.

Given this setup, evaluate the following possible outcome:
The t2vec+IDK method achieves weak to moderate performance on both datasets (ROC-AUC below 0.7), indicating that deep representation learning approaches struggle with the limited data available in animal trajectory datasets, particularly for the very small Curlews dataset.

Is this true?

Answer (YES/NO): NO